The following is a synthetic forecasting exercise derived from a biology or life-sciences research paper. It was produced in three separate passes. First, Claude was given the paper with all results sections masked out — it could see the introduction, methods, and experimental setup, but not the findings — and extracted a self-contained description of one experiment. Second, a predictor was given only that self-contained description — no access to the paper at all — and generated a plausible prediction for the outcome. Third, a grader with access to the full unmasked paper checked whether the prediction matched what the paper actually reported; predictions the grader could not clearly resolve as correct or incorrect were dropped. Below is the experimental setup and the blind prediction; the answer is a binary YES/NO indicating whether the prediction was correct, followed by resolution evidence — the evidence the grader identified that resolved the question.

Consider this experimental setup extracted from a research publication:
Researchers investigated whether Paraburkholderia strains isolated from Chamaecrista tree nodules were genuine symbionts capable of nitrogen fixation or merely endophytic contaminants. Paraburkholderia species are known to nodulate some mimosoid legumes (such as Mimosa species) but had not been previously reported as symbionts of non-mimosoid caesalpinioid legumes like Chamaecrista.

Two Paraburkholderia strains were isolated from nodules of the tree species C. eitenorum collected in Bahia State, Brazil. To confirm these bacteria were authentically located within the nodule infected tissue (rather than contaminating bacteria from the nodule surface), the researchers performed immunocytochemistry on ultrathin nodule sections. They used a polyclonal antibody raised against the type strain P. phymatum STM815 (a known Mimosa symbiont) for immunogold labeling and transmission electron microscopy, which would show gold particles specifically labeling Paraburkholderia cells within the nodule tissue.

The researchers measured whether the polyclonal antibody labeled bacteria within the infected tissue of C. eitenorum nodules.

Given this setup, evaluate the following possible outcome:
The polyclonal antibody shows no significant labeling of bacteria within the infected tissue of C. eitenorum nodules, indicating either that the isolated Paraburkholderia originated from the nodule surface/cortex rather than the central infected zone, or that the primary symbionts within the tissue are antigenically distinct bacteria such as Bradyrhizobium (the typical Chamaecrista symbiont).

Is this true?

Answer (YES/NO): NO